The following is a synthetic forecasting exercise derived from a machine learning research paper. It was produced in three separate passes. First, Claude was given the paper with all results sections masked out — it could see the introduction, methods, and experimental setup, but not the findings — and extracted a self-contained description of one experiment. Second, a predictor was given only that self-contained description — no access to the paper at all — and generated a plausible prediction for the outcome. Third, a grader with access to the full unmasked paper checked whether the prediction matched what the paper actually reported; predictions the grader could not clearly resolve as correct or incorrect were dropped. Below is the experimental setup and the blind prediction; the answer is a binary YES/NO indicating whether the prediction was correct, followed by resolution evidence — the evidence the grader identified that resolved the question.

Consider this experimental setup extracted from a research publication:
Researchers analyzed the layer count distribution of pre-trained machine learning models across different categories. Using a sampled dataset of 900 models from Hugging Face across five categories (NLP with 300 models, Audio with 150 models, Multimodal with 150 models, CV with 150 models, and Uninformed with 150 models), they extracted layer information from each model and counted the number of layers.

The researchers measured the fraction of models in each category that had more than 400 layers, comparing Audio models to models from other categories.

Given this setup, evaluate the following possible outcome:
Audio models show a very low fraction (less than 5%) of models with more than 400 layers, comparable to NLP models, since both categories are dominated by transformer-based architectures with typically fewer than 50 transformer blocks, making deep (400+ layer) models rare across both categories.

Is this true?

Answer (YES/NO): NO